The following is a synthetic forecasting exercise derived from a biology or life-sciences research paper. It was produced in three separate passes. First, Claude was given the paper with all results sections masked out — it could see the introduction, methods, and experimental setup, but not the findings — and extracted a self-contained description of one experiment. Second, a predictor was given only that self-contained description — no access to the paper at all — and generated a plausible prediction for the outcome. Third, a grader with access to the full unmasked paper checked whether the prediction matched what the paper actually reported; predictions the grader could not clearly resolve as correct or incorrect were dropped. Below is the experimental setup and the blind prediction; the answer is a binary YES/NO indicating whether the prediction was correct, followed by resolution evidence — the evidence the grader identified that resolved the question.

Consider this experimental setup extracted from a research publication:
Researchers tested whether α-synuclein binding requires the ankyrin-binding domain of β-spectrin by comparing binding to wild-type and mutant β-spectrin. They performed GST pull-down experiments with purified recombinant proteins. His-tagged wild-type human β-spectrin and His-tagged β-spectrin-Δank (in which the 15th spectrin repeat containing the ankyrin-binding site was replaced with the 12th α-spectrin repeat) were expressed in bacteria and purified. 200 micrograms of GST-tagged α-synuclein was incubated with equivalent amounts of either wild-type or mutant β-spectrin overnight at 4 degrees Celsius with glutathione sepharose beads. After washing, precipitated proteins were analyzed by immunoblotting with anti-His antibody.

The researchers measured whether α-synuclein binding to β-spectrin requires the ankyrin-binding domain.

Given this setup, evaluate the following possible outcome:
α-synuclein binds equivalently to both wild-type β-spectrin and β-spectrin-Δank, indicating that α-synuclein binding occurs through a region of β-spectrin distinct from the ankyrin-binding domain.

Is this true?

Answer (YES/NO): NO